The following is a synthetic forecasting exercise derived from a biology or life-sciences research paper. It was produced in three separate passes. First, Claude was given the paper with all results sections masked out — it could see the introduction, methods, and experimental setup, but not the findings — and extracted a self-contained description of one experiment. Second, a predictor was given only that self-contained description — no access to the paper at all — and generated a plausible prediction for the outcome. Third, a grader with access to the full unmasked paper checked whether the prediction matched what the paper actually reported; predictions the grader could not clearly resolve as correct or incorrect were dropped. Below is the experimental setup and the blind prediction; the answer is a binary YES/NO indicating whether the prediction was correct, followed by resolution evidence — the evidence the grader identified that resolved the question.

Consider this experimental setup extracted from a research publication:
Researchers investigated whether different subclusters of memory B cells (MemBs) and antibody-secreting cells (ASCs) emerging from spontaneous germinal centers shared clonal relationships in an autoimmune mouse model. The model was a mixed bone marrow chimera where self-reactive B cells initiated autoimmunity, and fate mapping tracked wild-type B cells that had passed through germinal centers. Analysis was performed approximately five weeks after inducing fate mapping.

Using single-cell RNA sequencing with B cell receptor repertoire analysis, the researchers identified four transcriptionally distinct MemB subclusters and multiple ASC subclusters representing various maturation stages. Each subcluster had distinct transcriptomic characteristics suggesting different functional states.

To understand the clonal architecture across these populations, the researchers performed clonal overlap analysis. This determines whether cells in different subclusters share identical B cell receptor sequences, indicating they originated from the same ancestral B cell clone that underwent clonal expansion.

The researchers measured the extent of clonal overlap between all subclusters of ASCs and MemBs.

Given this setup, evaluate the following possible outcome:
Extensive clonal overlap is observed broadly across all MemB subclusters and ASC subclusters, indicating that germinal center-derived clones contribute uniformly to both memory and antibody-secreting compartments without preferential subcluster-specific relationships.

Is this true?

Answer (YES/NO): NO